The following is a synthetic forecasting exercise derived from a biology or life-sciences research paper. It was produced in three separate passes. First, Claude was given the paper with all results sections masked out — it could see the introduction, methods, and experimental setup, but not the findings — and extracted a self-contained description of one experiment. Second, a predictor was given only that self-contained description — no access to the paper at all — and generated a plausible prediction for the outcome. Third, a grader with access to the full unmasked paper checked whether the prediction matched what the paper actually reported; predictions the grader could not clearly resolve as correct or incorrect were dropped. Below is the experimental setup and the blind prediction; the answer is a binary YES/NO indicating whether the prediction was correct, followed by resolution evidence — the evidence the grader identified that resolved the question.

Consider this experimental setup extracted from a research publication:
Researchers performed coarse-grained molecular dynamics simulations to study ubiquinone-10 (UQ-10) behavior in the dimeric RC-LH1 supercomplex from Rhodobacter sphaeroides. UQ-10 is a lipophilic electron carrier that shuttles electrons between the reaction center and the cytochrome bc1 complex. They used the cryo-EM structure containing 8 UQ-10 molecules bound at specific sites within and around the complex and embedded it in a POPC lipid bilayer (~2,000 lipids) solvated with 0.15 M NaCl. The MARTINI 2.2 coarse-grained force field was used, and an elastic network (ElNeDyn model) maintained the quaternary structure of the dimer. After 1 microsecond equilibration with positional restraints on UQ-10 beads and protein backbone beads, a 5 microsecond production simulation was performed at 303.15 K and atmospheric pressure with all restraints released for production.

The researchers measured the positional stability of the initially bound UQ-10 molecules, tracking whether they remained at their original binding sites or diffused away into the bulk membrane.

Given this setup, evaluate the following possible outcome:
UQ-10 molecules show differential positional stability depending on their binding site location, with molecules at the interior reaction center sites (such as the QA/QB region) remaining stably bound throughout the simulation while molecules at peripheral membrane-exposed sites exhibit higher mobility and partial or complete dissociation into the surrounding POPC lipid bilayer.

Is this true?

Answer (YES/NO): NO